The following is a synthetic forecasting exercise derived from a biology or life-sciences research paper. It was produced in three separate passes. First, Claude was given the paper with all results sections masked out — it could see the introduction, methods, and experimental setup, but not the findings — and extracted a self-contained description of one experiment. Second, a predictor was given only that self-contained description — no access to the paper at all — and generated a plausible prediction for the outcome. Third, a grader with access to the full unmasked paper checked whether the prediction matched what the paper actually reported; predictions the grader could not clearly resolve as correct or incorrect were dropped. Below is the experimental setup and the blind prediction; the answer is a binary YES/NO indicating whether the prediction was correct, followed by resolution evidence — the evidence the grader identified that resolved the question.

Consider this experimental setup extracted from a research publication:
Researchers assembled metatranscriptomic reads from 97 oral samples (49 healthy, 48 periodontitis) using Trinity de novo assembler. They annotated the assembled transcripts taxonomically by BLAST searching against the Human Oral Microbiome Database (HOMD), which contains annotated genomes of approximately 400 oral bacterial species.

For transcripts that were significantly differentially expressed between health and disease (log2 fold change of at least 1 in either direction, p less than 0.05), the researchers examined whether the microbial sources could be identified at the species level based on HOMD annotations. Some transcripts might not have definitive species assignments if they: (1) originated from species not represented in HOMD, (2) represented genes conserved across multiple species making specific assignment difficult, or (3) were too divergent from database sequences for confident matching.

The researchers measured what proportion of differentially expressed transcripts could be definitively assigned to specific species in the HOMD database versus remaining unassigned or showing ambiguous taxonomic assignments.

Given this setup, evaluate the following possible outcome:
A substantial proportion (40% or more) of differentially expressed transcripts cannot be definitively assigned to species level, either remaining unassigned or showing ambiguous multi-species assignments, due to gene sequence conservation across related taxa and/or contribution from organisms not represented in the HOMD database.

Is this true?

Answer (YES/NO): NO